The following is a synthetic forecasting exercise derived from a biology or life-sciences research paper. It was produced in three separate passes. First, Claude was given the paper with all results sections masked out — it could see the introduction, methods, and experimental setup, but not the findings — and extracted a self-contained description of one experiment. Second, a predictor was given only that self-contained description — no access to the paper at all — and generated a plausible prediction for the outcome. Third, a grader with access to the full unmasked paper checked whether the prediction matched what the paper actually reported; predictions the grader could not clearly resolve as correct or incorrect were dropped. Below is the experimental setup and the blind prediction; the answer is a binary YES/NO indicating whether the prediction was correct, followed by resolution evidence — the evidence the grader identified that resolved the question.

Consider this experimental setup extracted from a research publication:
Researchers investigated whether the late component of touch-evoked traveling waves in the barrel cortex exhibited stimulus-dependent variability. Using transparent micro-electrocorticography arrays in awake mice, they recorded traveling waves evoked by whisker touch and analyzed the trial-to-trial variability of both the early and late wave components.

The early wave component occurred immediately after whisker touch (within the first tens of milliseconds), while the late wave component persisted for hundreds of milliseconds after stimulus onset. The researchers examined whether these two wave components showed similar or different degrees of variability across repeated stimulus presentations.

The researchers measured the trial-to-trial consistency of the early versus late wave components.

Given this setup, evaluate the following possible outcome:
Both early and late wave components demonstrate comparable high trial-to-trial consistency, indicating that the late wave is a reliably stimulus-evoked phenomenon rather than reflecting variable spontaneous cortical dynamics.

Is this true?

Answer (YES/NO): NO